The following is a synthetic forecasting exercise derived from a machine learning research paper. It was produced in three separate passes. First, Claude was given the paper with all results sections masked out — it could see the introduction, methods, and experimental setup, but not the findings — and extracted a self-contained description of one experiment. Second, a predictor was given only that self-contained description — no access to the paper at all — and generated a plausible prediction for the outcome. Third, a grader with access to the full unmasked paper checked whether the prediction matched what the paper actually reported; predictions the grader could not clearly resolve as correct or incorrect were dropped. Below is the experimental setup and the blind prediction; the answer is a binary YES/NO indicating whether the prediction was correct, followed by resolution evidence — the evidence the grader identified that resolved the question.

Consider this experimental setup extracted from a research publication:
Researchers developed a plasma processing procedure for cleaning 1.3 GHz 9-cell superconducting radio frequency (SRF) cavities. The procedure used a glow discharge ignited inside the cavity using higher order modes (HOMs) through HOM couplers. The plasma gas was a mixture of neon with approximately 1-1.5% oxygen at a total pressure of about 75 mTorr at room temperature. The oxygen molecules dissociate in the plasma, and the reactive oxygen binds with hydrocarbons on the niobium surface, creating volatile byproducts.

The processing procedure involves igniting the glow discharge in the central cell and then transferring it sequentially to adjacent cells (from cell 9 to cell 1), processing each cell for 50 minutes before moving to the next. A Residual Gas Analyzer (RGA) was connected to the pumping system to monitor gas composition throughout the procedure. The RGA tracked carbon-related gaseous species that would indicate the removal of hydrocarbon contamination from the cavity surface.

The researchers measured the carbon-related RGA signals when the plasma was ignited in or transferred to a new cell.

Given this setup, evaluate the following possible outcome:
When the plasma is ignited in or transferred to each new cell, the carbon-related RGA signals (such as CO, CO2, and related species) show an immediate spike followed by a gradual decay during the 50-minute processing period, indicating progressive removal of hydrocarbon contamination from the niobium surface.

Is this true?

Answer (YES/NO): NO